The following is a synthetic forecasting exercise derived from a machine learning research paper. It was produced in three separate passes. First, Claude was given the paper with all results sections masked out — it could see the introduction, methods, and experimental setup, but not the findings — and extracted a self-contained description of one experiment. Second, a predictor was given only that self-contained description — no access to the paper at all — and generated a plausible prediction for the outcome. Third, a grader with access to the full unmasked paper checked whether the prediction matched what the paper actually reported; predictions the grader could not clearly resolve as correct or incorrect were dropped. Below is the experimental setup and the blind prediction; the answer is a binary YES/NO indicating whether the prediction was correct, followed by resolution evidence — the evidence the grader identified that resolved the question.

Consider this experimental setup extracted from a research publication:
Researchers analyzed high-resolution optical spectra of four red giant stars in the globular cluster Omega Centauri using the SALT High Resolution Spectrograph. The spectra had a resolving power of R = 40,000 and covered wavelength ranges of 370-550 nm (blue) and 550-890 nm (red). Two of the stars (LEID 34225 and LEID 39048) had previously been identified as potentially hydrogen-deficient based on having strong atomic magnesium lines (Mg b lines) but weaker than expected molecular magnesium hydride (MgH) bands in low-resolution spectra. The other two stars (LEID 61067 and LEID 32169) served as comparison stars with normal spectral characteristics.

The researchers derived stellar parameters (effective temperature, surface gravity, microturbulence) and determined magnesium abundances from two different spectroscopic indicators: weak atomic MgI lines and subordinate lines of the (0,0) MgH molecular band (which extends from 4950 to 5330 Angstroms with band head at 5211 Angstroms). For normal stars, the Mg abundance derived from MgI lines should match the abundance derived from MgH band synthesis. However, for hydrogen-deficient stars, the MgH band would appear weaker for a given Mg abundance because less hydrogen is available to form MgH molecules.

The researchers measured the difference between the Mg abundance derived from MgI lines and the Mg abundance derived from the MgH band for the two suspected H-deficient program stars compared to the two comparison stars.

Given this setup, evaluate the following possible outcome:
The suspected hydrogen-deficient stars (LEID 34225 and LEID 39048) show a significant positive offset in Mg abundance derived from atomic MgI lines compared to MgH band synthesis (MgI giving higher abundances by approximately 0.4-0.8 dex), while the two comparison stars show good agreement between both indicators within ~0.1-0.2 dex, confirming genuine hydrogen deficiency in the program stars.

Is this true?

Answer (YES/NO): NO